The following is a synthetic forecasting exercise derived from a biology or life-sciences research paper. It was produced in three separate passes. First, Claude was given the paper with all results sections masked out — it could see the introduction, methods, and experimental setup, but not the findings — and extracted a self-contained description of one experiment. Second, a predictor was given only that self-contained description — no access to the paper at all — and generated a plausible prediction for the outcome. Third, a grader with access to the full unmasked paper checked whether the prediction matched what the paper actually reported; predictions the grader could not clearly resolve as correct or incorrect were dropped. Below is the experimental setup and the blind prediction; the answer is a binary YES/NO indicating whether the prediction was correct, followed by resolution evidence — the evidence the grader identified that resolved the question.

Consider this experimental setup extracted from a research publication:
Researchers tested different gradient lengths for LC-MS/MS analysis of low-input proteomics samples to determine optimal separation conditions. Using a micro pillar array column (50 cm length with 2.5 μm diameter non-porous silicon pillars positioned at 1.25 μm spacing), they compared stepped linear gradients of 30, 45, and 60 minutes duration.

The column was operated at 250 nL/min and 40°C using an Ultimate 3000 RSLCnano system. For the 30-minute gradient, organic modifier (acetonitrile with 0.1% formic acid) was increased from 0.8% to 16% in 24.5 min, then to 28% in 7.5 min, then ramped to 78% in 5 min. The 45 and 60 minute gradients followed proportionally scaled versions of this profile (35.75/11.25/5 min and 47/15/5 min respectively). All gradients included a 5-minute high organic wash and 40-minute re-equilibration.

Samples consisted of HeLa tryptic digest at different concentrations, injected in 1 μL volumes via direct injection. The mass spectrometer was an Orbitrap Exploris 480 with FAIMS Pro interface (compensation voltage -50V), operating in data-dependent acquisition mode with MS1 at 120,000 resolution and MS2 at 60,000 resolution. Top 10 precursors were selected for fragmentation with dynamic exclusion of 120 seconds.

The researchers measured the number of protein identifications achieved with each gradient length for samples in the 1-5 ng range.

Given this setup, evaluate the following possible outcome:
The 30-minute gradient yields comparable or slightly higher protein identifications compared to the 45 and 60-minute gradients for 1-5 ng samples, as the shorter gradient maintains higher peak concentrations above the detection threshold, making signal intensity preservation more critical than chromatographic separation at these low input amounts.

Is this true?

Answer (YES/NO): NO